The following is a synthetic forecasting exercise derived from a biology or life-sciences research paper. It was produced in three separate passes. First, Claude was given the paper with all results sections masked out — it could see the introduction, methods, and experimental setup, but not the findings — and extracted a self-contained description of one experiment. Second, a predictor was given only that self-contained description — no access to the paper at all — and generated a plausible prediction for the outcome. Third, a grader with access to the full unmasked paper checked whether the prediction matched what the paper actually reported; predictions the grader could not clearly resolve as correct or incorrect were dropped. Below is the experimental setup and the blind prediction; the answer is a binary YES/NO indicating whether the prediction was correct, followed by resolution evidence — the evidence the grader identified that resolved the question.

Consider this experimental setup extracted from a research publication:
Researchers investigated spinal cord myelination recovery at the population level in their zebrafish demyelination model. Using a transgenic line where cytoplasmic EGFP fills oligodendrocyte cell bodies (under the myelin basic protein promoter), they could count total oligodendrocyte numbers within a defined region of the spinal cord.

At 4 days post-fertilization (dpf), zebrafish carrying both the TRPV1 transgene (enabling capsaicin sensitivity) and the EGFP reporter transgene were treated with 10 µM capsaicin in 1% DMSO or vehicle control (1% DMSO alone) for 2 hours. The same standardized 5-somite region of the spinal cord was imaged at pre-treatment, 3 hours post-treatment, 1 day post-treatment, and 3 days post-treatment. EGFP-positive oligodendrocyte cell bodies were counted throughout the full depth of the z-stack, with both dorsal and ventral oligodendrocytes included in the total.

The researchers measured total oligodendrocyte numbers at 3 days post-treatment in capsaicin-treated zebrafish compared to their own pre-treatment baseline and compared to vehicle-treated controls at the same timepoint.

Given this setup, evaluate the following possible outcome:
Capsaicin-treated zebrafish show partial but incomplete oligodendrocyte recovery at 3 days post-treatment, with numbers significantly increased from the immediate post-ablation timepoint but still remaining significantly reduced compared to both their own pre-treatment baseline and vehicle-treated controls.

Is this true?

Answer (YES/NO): NO